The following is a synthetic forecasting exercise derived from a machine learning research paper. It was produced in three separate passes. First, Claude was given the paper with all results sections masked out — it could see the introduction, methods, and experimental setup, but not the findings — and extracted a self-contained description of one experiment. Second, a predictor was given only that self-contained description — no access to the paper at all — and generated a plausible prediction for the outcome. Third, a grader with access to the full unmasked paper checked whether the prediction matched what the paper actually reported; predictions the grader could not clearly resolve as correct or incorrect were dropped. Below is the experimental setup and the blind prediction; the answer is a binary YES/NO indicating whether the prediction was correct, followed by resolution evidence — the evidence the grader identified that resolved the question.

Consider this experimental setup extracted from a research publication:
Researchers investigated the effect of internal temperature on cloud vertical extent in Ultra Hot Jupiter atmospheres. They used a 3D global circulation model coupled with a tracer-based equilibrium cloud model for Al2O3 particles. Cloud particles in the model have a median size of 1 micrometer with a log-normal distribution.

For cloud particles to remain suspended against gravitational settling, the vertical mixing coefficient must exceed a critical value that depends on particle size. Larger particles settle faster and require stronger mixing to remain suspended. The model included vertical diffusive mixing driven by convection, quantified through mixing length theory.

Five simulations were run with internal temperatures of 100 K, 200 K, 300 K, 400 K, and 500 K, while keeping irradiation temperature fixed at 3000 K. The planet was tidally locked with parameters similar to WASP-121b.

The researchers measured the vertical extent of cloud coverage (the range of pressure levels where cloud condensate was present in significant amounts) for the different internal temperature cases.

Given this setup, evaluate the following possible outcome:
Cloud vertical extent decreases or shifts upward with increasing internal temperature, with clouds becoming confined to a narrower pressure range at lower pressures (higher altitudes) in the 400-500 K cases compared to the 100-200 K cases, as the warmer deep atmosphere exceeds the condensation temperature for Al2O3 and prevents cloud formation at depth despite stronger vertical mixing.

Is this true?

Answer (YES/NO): NO